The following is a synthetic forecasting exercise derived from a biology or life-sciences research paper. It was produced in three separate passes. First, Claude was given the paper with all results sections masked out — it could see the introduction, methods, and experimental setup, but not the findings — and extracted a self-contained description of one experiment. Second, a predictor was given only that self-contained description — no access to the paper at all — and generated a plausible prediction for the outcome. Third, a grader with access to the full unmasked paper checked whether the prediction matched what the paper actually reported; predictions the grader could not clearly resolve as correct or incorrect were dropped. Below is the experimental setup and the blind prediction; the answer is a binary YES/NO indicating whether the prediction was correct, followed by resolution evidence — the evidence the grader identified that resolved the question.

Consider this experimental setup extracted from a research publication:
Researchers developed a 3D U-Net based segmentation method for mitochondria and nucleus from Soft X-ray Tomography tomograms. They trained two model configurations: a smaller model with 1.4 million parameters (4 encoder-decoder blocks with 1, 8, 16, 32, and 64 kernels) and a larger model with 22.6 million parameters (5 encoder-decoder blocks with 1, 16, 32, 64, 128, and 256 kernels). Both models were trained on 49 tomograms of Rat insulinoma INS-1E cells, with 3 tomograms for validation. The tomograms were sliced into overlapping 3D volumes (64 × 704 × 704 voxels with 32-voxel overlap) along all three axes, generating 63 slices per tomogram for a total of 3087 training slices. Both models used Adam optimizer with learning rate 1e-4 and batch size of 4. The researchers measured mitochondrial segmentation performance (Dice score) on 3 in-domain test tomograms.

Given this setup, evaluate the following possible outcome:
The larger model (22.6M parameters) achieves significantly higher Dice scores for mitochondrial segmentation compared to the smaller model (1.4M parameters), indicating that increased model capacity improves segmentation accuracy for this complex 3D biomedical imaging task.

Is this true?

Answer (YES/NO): NO